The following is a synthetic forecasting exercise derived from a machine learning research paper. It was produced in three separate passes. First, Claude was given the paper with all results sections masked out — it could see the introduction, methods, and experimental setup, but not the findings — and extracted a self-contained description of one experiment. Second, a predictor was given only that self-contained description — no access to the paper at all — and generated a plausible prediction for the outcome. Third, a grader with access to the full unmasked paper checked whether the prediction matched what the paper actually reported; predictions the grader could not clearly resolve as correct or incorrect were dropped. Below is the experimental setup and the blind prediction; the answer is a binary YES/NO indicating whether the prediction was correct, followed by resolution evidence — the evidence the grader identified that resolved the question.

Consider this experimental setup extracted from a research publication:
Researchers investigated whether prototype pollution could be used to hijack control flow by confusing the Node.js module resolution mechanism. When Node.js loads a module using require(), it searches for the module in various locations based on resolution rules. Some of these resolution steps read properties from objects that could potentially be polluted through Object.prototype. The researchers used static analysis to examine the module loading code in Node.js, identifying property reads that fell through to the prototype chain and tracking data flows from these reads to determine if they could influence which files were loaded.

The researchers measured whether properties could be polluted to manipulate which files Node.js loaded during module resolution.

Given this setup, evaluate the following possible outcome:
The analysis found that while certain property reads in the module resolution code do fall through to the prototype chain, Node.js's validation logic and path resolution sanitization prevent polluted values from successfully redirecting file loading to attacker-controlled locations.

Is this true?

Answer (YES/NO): NO